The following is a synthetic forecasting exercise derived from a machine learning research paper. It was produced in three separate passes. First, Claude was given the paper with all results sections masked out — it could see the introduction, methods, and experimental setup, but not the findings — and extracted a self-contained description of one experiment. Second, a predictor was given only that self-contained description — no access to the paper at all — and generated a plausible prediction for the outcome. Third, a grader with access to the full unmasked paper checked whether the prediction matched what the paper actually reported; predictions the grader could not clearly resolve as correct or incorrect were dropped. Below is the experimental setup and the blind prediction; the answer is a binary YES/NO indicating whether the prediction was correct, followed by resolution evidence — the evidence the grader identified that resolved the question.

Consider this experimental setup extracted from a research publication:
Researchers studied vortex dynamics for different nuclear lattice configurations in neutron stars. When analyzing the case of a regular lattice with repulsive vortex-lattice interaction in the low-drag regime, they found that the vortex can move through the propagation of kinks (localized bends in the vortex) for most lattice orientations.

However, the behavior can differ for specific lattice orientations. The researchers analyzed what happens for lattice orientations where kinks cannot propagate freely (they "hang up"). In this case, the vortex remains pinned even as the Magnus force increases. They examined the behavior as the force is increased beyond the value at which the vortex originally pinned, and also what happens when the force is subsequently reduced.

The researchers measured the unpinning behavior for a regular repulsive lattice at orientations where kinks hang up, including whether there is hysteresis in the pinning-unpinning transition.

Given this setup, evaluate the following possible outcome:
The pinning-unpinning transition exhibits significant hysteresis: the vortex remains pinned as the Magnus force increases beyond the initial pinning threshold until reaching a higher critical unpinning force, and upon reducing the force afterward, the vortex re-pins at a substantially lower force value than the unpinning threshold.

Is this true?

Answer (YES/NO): YES